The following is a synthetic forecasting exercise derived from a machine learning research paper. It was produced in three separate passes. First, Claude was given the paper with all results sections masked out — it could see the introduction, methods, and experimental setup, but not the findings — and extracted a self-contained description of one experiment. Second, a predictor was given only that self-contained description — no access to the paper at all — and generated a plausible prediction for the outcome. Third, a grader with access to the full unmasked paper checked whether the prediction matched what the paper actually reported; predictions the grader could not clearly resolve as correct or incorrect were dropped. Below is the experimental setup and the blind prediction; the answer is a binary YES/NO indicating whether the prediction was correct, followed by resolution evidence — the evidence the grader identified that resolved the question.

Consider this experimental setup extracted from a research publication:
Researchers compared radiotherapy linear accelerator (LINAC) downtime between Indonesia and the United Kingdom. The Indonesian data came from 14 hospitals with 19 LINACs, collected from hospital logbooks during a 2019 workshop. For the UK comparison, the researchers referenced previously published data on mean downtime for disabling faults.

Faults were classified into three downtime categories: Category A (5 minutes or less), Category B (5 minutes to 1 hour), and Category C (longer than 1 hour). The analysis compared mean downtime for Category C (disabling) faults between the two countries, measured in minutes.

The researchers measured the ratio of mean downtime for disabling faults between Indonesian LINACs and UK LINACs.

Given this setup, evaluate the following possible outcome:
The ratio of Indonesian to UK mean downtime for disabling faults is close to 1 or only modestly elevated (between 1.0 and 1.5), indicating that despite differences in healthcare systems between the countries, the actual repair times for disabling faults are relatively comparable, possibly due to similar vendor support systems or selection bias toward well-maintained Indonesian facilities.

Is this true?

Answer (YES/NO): NO